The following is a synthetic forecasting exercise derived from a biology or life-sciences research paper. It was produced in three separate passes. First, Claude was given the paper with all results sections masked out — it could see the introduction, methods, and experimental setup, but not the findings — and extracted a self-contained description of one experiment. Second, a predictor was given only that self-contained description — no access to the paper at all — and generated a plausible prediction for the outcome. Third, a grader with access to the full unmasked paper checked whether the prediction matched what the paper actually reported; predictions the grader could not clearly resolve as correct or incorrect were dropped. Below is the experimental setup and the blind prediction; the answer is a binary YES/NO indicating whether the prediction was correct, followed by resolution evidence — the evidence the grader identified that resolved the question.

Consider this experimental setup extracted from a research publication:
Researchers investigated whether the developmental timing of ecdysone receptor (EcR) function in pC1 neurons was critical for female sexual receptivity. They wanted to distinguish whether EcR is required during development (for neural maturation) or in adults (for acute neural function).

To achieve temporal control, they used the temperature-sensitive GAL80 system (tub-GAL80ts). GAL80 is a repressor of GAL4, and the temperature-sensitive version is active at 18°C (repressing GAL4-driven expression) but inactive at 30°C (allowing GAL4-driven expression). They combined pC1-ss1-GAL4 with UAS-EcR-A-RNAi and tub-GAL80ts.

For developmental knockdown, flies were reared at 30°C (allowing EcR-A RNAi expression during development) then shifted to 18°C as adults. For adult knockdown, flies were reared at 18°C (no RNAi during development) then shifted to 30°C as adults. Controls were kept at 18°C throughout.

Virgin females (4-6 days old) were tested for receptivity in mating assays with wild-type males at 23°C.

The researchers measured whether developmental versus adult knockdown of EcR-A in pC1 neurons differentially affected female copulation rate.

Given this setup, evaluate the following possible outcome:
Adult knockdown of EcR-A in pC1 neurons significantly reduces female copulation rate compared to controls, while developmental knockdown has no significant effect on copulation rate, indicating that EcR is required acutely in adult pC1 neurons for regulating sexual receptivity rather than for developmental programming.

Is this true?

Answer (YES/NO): NO